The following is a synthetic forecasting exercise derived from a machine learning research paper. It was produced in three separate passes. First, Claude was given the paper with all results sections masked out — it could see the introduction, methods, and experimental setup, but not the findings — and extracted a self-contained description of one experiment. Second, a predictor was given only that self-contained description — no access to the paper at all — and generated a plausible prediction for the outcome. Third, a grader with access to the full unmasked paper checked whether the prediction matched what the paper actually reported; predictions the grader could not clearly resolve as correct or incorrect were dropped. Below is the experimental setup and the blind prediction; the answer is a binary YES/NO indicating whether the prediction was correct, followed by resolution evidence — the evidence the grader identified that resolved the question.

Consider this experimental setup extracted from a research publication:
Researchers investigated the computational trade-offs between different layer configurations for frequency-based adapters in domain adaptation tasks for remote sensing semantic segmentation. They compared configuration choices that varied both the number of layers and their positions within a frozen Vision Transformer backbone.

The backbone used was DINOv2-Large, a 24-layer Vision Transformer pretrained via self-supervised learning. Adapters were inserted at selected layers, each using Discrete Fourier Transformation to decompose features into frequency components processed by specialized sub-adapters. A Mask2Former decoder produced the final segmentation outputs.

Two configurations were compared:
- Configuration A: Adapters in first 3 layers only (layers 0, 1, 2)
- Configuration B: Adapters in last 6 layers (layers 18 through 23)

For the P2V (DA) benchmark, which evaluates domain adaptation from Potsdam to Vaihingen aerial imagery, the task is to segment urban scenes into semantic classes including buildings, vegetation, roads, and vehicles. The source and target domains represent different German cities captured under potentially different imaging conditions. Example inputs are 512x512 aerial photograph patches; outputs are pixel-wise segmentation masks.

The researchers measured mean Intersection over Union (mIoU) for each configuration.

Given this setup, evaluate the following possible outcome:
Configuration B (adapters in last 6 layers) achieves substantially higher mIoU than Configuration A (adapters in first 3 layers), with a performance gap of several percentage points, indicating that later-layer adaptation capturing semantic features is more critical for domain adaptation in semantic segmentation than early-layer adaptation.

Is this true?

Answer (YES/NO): NO